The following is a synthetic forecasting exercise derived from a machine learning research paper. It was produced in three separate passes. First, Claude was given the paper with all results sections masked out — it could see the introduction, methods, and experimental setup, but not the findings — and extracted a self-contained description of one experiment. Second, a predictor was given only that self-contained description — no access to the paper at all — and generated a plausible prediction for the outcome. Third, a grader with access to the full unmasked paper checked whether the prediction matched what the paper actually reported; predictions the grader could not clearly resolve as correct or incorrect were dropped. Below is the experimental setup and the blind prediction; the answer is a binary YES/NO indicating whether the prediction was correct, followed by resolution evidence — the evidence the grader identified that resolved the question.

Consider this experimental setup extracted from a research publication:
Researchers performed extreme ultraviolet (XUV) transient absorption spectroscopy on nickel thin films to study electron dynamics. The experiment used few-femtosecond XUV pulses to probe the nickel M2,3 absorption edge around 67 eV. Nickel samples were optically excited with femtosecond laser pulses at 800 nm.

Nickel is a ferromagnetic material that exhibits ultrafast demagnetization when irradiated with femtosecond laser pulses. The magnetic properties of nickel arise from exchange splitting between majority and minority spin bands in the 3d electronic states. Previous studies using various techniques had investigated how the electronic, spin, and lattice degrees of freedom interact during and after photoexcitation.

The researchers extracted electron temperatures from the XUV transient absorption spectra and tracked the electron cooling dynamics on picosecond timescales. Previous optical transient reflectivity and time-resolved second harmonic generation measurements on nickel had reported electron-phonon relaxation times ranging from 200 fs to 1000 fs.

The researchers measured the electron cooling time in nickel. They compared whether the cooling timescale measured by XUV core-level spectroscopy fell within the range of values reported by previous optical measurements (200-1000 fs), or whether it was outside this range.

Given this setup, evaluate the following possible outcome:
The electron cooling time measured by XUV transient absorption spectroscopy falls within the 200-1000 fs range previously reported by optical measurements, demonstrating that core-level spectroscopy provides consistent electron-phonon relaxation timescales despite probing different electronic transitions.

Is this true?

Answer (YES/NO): YES